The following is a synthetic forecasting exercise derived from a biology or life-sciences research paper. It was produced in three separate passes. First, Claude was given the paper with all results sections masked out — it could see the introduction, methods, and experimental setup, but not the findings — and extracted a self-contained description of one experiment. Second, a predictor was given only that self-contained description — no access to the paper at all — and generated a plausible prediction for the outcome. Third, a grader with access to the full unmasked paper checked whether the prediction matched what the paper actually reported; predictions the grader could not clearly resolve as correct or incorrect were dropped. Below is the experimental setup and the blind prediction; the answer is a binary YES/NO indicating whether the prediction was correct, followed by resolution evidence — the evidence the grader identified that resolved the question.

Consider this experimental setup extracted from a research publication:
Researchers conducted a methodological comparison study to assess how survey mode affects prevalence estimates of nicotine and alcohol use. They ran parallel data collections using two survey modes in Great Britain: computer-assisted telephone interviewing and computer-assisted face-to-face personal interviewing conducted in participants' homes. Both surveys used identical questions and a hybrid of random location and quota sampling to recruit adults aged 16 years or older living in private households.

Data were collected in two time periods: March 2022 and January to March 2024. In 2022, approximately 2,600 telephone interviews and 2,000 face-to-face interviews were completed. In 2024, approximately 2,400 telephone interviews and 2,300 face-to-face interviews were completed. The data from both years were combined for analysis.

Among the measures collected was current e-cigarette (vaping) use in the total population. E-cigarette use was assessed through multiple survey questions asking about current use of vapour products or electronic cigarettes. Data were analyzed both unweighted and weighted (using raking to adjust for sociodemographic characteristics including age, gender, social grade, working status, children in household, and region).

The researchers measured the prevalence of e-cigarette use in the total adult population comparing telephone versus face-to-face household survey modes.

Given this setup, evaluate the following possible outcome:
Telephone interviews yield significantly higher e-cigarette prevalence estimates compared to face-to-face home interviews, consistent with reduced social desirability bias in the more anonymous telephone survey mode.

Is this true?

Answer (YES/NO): YES